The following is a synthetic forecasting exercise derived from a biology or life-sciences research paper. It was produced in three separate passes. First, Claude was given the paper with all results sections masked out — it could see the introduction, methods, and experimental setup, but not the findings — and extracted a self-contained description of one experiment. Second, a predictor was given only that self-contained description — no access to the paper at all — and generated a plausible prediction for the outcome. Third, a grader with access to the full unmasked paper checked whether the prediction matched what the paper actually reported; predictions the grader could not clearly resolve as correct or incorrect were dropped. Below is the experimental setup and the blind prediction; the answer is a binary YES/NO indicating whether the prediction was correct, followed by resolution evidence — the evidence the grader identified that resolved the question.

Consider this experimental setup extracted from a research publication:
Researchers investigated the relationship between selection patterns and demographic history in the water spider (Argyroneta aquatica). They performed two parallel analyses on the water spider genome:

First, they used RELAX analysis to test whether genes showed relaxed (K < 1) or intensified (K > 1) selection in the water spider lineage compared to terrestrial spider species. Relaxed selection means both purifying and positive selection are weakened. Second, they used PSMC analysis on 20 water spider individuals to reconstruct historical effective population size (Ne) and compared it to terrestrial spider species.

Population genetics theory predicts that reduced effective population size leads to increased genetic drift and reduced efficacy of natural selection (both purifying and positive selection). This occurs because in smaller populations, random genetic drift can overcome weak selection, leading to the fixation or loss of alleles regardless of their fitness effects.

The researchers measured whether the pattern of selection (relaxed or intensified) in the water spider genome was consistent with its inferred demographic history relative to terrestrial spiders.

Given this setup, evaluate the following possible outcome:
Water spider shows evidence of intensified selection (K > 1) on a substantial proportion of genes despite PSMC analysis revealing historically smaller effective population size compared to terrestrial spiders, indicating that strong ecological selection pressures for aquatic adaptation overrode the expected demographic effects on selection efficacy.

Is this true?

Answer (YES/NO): NO